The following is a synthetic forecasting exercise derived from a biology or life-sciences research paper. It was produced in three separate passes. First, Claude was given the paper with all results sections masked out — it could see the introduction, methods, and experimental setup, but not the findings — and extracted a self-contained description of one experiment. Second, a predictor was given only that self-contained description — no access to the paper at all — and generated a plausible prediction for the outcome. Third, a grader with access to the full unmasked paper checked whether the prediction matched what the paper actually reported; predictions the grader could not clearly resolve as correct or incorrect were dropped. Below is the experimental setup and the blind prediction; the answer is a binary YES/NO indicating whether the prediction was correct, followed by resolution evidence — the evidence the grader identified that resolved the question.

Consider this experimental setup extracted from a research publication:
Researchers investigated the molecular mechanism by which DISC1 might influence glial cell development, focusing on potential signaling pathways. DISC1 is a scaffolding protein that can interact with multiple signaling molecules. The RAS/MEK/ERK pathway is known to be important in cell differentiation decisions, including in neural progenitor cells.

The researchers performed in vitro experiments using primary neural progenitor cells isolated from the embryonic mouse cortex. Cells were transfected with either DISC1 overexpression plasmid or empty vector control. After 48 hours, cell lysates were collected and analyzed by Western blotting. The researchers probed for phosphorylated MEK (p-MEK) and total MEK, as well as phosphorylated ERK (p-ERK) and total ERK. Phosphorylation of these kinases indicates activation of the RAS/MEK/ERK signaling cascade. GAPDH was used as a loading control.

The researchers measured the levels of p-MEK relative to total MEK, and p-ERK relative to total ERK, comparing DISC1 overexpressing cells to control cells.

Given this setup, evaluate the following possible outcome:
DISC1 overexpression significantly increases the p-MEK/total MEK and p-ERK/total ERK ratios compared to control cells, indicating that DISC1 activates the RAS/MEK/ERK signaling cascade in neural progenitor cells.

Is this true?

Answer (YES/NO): YES